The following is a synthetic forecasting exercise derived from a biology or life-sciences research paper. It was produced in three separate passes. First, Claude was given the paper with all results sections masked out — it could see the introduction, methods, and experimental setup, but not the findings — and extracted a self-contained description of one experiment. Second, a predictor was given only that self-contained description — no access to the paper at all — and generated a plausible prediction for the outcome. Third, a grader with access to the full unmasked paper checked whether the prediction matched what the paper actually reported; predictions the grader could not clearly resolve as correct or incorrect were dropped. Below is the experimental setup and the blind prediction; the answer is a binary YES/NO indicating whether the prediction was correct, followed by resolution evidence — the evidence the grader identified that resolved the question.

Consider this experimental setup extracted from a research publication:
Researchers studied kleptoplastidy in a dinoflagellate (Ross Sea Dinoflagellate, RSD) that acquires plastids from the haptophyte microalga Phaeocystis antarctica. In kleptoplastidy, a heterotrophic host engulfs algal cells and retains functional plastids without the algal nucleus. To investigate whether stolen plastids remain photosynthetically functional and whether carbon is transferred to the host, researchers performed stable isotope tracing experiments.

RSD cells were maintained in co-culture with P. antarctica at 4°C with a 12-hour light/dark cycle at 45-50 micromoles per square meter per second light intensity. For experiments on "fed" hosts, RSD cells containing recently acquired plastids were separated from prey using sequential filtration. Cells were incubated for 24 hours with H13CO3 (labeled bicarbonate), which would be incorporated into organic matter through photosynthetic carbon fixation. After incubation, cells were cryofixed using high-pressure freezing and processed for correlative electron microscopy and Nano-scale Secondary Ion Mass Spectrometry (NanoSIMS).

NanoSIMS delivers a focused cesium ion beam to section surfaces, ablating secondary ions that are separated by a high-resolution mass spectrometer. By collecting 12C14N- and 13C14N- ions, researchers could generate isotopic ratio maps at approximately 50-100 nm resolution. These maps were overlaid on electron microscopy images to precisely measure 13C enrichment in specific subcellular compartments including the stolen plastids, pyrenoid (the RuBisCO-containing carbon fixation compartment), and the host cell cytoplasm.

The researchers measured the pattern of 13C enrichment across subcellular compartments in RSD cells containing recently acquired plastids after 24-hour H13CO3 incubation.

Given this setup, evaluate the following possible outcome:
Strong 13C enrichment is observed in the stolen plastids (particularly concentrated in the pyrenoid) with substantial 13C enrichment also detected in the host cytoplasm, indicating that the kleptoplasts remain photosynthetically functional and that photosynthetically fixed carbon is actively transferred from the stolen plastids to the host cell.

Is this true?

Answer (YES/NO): YES